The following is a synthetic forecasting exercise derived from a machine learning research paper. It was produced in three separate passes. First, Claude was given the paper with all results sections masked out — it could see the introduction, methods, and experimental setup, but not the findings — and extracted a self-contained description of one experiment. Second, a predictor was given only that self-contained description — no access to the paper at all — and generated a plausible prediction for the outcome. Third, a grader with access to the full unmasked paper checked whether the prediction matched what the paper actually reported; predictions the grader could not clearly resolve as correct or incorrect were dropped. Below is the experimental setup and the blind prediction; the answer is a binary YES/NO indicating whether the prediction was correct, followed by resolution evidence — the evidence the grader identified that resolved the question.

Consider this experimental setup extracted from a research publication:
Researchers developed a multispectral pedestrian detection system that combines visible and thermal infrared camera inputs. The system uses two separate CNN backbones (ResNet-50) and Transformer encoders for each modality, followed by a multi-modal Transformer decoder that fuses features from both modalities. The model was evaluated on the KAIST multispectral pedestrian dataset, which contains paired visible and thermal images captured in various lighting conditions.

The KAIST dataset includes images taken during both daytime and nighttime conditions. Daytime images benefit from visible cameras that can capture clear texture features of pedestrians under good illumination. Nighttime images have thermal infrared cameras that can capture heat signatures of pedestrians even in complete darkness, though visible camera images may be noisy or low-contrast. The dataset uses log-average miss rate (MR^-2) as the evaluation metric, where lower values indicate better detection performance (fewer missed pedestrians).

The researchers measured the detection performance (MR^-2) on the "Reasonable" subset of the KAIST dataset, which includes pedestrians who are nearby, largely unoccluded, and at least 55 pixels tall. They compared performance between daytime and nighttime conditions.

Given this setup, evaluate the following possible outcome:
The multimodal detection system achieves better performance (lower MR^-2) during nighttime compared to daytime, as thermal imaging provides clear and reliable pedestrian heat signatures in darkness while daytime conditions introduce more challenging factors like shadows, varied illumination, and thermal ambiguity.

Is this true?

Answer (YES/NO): YES